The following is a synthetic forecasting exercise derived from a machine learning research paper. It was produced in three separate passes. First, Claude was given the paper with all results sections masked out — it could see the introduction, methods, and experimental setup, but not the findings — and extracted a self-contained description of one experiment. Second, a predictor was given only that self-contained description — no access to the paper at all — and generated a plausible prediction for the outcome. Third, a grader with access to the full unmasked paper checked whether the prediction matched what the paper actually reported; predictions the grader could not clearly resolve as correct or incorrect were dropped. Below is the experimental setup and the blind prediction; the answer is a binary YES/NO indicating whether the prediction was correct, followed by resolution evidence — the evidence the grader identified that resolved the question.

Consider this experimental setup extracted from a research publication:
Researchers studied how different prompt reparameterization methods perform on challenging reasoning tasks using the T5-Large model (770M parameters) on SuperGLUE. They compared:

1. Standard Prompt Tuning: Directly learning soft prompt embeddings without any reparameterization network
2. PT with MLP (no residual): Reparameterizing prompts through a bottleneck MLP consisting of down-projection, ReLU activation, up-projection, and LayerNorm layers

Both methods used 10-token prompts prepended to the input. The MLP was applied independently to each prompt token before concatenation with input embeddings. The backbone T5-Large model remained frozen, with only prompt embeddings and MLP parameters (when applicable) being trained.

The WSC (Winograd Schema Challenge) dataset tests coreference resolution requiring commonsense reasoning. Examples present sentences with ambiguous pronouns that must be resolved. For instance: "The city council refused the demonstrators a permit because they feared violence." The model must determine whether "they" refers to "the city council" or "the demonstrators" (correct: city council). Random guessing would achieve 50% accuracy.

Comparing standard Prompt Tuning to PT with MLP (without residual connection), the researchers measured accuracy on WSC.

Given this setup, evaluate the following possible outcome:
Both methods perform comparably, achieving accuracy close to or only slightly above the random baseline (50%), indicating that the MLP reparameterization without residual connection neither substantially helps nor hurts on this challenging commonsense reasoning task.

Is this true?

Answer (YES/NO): NO